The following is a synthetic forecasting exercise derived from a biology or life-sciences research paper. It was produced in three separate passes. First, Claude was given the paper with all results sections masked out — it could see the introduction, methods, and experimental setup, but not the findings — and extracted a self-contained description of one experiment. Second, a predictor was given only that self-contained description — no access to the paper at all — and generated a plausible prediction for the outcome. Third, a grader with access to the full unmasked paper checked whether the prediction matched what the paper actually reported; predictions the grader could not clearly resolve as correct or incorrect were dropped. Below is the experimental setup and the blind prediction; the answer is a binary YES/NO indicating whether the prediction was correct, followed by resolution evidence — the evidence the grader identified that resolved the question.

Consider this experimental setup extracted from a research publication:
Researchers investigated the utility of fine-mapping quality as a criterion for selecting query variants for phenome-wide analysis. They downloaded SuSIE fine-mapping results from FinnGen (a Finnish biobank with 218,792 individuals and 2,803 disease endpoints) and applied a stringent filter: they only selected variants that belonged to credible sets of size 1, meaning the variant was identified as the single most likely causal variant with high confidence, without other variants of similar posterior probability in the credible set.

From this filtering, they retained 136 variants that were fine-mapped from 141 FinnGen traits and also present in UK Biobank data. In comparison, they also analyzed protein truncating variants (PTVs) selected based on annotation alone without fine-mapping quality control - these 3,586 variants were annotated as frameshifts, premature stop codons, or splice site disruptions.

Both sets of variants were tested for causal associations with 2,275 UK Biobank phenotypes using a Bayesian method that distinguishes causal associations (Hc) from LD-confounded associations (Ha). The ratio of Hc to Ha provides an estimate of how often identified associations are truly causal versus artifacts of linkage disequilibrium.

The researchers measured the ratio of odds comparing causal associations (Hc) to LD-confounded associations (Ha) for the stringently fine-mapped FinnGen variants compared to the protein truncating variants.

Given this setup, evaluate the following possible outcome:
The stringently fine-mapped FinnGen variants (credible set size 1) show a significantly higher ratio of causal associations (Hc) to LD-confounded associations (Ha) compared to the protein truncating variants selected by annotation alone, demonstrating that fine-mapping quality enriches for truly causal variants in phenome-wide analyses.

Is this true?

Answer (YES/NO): YES